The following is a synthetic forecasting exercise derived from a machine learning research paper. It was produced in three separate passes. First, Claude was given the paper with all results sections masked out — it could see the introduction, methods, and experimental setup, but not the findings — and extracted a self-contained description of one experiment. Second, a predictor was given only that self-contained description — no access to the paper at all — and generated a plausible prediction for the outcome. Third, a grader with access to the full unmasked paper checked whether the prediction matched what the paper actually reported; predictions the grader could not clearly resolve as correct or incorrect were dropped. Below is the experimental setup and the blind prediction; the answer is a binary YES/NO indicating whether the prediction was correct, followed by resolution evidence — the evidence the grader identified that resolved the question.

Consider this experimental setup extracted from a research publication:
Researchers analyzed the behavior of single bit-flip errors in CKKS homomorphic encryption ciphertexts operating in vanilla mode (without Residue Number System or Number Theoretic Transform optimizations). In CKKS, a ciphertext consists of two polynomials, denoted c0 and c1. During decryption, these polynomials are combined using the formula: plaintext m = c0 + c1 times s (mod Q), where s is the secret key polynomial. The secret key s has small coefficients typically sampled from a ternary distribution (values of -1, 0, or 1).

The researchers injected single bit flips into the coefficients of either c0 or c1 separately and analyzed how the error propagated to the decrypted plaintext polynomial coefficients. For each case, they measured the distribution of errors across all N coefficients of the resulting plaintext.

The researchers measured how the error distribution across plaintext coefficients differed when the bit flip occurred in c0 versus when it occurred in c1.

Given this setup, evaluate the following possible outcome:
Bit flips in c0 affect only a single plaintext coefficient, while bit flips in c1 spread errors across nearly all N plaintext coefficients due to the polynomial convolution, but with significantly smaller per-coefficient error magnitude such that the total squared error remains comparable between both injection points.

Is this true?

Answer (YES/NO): NO